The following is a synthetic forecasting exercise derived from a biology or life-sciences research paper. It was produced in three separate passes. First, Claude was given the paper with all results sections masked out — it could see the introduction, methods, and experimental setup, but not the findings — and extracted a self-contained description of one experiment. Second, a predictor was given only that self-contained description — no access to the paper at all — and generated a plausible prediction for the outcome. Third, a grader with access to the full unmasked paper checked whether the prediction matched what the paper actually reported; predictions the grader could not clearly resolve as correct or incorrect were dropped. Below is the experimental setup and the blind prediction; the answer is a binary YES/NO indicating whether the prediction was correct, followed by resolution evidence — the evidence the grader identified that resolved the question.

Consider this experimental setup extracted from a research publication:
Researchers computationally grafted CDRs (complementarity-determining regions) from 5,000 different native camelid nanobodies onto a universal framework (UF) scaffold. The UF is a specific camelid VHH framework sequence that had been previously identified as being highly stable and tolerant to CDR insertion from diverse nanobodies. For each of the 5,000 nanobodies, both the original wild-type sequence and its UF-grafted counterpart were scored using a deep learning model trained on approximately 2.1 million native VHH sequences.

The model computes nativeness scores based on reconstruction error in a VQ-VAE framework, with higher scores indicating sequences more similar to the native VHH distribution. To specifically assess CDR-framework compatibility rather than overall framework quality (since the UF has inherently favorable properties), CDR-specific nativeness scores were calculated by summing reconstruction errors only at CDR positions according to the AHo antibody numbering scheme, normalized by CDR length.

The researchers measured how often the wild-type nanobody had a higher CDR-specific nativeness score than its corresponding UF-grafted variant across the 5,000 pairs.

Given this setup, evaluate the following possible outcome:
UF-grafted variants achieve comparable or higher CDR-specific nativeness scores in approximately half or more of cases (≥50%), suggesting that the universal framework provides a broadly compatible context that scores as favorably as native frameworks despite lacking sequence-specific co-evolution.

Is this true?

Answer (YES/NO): NO